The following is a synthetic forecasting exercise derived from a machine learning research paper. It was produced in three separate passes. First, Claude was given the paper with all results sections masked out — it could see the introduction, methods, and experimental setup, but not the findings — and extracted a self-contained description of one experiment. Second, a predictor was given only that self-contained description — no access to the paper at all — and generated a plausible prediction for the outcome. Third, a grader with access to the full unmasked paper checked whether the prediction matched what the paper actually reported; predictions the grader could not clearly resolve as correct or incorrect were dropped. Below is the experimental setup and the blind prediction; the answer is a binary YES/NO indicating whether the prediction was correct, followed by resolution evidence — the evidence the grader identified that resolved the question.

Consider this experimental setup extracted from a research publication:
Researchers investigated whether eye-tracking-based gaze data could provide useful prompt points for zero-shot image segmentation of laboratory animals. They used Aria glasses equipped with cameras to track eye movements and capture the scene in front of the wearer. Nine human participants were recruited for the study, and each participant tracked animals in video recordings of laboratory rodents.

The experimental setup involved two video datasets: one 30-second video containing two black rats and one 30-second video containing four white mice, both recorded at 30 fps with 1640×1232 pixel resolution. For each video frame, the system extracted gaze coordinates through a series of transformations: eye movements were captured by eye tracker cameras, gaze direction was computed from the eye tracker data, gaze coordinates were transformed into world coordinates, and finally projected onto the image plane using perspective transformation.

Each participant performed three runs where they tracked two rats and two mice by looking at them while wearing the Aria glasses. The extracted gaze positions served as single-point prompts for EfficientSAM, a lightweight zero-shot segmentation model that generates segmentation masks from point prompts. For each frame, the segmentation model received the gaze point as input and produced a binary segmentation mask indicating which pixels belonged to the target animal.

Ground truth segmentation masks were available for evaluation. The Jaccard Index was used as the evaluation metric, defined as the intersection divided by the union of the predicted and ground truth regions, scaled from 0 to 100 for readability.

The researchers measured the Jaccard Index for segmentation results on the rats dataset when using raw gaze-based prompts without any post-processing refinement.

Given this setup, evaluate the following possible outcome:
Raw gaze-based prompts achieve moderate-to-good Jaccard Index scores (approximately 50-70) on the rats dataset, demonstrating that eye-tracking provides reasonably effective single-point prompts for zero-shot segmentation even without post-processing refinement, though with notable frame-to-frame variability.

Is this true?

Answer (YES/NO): NO